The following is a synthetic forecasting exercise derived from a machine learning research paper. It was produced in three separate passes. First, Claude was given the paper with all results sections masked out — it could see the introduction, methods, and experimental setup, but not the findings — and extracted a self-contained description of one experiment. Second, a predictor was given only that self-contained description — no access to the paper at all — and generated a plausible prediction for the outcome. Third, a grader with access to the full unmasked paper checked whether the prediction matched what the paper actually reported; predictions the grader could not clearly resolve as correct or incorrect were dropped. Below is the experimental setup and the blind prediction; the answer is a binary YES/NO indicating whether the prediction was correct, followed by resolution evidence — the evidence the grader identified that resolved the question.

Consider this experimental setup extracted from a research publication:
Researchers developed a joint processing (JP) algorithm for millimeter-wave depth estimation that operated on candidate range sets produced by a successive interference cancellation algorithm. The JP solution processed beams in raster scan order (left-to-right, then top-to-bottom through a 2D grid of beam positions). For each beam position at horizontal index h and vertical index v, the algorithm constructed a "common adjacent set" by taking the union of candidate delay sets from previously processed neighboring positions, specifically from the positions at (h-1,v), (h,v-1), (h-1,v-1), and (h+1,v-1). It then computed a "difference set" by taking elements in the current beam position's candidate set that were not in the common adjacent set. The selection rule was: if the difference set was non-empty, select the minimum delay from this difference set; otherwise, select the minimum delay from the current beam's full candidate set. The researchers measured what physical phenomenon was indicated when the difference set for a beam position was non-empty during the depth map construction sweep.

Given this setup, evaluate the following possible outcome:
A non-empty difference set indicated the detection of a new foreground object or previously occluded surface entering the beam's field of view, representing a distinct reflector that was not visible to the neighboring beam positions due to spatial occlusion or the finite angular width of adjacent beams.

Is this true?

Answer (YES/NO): NO